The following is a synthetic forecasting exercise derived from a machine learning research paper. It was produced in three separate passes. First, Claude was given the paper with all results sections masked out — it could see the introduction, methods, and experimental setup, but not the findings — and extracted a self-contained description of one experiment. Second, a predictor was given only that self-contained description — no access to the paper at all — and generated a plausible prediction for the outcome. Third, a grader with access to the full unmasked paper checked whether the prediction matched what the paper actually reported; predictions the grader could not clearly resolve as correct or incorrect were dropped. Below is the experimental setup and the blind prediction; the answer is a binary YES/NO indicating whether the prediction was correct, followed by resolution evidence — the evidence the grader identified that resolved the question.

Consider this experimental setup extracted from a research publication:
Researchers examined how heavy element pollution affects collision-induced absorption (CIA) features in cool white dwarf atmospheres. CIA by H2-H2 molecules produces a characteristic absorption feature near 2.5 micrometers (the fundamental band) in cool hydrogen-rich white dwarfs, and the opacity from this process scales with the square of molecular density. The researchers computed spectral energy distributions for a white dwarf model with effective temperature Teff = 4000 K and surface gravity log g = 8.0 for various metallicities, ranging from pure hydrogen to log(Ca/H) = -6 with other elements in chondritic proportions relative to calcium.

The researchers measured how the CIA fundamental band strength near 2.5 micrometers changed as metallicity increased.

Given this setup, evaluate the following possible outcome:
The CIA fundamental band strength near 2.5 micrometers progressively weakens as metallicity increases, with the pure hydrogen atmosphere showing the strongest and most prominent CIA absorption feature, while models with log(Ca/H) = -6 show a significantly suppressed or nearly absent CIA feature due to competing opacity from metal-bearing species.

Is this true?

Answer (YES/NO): NO